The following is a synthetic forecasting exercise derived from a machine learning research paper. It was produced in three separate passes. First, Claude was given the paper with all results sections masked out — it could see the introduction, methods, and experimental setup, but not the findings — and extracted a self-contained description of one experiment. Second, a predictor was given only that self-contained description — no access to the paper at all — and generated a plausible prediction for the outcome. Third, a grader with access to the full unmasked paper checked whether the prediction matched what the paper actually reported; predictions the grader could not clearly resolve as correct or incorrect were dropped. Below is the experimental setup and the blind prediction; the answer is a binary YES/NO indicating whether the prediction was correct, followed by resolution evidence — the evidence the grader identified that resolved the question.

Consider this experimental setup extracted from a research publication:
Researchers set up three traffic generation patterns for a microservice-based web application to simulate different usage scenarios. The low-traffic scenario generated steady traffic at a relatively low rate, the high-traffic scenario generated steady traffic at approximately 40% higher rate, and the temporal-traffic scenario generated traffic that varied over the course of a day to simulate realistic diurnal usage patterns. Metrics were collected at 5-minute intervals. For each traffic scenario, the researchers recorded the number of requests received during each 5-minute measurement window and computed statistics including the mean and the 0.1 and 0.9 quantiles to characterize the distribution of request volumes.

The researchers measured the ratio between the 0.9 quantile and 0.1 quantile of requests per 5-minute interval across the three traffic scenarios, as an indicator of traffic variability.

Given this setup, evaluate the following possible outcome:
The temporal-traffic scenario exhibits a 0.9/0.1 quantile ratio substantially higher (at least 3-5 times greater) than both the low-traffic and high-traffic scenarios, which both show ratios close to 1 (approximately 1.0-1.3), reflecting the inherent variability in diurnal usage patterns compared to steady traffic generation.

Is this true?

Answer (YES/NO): NO